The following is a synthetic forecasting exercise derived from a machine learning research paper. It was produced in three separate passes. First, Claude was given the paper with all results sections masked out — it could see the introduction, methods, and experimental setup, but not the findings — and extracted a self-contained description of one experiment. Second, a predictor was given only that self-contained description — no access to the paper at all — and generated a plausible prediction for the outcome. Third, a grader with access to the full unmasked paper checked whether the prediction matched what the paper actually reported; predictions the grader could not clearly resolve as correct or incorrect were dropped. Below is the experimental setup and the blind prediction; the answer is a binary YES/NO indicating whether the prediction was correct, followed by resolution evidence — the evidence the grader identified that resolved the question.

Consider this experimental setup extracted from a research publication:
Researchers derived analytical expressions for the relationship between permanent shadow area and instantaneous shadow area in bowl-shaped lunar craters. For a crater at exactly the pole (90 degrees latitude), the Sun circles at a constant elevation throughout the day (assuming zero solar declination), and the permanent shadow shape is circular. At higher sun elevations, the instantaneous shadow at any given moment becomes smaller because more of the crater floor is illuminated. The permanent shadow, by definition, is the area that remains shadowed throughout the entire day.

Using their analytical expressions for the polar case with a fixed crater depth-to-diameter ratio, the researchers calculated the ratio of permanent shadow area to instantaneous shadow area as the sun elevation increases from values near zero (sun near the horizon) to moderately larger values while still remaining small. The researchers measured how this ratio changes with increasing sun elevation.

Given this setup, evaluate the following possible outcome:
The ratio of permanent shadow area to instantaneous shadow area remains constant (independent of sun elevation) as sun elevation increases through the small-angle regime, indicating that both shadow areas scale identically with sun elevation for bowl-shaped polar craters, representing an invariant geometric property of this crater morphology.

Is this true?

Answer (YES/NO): NO